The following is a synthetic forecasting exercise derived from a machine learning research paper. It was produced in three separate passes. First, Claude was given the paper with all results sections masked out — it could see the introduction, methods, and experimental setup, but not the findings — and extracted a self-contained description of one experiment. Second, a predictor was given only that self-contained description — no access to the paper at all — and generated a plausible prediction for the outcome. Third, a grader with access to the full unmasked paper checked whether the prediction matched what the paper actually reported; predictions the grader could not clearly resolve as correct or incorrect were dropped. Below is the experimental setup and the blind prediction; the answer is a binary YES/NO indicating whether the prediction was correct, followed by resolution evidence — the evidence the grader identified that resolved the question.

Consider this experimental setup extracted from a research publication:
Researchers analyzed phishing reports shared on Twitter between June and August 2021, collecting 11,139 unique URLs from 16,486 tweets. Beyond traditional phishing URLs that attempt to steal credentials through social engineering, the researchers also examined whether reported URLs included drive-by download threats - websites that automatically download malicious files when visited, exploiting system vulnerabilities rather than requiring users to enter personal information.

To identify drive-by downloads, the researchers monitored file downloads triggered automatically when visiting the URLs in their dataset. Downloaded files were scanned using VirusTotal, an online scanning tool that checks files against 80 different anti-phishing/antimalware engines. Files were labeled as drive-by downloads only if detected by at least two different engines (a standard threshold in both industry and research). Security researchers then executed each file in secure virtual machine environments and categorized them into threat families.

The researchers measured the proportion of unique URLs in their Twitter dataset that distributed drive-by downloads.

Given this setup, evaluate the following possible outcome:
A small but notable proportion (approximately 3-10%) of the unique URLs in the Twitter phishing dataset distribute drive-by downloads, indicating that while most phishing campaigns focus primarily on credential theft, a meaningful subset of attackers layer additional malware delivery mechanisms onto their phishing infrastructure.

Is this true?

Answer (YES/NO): YES